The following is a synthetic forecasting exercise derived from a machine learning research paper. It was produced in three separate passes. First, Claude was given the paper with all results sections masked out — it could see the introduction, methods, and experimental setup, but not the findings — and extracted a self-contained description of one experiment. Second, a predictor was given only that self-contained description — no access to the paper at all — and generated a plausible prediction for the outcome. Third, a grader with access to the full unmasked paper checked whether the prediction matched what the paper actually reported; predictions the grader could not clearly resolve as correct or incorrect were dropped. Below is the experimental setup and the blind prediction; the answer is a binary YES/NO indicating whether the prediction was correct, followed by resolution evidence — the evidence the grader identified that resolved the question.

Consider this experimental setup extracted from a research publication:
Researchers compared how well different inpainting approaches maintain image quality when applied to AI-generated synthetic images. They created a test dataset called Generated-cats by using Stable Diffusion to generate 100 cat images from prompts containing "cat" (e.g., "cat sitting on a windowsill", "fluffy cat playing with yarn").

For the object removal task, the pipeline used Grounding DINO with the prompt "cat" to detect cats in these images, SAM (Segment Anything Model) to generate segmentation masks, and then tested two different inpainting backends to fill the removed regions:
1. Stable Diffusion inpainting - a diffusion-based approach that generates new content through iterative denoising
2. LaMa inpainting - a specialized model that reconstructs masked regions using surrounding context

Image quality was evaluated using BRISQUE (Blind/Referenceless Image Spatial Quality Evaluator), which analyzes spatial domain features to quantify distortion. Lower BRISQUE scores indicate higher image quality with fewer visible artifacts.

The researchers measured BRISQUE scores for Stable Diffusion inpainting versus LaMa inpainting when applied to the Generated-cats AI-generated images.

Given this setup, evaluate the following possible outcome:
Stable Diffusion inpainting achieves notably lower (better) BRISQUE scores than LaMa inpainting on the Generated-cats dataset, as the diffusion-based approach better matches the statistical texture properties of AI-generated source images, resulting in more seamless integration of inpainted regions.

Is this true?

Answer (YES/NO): YES